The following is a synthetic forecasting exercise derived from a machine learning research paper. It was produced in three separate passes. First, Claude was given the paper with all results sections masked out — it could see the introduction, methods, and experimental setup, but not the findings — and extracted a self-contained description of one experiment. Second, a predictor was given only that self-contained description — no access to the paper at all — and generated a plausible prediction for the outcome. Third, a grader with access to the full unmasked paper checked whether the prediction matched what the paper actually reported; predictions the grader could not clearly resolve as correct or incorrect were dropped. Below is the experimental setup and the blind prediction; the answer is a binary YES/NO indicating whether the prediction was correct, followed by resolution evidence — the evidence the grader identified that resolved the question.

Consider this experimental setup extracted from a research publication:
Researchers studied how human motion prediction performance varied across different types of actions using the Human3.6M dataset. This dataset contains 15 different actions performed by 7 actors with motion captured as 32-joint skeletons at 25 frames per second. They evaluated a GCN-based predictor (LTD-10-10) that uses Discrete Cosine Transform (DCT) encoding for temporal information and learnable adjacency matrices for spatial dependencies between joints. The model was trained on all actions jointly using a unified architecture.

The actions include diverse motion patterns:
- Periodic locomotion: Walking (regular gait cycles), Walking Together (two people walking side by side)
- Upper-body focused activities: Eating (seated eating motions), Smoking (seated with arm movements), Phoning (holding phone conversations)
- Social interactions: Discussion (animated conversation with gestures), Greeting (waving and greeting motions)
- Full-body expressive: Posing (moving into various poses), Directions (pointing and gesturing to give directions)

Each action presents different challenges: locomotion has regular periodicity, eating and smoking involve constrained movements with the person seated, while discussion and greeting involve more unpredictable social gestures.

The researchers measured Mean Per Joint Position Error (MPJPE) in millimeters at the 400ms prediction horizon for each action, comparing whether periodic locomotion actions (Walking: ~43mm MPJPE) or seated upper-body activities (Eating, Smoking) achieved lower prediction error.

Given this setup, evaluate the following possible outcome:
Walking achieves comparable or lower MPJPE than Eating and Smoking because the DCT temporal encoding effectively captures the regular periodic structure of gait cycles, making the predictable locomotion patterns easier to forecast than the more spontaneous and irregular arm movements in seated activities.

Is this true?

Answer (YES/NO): NO